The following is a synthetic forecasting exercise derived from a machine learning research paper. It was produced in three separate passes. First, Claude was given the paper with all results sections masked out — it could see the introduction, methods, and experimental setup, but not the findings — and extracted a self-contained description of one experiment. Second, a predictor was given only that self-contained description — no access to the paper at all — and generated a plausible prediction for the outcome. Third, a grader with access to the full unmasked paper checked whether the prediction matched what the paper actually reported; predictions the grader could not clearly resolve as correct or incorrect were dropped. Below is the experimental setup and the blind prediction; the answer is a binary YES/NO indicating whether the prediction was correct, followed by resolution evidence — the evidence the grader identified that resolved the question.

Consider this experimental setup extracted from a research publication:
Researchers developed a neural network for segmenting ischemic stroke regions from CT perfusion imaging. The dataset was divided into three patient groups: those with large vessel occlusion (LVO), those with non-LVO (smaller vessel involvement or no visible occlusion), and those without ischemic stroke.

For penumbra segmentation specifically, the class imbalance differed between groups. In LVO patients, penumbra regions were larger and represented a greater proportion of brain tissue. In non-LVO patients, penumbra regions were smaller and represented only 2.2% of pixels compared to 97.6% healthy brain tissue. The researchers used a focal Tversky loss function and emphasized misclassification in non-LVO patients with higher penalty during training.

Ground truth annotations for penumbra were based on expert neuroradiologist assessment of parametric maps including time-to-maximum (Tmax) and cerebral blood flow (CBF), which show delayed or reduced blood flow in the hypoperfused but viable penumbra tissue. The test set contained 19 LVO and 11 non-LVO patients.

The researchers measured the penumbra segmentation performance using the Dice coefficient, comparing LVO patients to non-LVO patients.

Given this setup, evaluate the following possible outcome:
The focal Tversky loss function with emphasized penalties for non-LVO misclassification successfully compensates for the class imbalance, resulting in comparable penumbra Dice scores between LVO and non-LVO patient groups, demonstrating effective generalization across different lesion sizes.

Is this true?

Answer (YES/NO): NO